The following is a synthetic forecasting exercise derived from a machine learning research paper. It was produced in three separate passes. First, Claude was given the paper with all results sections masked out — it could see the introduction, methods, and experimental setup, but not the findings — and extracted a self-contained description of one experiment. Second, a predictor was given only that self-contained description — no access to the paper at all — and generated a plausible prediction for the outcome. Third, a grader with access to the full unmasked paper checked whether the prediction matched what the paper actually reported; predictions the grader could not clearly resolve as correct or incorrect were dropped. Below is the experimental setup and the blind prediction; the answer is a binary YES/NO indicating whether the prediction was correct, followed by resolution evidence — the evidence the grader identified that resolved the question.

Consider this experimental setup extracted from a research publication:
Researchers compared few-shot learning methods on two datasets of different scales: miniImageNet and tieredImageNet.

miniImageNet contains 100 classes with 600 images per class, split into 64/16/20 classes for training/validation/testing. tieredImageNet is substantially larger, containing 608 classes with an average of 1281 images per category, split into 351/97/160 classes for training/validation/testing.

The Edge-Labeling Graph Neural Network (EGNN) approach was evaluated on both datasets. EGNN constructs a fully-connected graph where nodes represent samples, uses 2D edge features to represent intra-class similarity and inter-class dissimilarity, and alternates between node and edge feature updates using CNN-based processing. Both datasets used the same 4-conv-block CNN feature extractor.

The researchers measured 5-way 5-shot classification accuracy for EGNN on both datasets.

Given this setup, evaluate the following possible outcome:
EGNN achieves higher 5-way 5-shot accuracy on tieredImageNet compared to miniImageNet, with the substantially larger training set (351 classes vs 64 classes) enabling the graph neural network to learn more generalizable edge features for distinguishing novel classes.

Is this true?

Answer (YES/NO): YES